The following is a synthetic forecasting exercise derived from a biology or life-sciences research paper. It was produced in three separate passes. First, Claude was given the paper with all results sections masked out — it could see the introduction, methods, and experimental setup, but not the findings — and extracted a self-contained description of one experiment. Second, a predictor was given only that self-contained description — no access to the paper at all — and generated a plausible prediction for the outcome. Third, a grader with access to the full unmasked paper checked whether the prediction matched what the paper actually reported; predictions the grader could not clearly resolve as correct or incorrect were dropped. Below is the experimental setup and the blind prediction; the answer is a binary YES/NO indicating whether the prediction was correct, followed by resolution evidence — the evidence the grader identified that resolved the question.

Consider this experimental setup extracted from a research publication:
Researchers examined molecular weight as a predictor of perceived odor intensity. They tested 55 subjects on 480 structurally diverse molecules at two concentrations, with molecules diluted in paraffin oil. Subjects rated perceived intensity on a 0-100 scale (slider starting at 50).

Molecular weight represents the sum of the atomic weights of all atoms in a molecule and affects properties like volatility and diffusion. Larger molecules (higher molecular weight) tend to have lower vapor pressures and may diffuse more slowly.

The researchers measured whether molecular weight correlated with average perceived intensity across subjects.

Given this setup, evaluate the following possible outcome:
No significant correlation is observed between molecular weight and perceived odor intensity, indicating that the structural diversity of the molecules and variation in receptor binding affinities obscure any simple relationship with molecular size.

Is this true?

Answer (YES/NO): NO